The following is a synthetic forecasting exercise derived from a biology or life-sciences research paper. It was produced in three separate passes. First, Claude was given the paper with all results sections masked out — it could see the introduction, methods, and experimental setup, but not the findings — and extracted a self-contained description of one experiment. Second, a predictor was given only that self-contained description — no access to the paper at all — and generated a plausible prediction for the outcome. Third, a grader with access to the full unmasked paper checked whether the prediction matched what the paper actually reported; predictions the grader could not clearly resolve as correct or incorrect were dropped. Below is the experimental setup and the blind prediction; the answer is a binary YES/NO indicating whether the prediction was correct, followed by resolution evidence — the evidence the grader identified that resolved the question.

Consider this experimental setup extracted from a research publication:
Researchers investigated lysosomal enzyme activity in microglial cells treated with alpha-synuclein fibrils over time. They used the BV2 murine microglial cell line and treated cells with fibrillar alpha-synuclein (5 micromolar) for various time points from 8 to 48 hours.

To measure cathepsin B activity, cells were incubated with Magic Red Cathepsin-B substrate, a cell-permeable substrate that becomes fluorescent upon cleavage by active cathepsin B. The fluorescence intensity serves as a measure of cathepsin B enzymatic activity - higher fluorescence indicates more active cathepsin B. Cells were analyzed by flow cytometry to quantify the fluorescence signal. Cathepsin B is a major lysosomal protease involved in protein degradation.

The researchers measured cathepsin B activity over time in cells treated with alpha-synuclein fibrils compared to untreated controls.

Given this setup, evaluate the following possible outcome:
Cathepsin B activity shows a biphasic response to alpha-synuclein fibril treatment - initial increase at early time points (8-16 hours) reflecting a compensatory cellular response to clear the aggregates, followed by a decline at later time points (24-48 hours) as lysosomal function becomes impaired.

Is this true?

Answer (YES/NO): NO